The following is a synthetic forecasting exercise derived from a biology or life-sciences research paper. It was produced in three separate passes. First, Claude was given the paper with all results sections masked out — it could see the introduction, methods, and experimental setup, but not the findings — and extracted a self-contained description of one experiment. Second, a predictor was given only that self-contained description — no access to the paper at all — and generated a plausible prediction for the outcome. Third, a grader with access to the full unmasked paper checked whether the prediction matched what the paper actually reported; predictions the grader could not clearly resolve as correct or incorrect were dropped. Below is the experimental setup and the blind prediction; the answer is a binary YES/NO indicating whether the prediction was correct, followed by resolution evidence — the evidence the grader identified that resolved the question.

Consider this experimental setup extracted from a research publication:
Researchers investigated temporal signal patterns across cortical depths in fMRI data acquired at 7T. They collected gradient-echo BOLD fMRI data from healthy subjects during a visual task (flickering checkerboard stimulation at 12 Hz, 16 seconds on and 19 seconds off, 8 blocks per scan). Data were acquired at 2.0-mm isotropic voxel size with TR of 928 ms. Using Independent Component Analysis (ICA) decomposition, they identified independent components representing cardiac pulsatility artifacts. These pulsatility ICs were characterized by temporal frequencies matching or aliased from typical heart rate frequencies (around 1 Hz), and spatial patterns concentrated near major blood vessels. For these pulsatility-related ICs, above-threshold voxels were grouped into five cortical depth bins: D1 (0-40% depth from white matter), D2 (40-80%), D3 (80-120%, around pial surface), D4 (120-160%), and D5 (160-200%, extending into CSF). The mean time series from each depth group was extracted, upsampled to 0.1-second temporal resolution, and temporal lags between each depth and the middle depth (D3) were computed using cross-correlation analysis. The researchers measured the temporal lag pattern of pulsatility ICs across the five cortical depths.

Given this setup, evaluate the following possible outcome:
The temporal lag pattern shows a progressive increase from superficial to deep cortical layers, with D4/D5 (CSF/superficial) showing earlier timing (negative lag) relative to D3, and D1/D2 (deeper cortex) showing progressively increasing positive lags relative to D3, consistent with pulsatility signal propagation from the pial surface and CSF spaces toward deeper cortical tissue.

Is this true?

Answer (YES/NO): NO